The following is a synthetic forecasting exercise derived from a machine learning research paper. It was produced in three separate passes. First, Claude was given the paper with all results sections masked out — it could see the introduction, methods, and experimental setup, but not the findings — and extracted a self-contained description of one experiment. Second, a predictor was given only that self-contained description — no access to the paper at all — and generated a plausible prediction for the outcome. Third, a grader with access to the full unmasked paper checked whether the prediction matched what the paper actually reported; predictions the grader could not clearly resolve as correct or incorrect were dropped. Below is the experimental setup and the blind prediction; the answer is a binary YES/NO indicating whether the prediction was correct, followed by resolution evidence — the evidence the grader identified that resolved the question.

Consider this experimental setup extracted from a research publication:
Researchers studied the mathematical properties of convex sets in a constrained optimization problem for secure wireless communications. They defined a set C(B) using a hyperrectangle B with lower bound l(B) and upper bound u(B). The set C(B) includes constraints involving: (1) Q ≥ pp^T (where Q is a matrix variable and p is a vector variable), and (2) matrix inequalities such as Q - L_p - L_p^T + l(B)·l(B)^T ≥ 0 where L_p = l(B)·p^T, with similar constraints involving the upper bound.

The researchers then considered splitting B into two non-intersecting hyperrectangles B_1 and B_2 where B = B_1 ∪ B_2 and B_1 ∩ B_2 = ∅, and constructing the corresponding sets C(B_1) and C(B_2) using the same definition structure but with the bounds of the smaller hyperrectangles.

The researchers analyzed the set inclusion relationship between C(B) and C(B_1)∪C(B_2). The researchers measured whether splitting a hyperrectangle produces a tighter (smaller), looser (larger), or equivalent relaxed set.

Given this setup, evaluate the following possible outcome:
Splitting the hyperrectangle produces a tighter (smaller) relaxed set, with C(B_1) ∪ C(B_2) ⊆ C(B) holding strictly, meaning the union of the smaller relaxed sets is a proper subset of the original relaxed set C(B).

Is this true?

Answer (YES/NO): NO